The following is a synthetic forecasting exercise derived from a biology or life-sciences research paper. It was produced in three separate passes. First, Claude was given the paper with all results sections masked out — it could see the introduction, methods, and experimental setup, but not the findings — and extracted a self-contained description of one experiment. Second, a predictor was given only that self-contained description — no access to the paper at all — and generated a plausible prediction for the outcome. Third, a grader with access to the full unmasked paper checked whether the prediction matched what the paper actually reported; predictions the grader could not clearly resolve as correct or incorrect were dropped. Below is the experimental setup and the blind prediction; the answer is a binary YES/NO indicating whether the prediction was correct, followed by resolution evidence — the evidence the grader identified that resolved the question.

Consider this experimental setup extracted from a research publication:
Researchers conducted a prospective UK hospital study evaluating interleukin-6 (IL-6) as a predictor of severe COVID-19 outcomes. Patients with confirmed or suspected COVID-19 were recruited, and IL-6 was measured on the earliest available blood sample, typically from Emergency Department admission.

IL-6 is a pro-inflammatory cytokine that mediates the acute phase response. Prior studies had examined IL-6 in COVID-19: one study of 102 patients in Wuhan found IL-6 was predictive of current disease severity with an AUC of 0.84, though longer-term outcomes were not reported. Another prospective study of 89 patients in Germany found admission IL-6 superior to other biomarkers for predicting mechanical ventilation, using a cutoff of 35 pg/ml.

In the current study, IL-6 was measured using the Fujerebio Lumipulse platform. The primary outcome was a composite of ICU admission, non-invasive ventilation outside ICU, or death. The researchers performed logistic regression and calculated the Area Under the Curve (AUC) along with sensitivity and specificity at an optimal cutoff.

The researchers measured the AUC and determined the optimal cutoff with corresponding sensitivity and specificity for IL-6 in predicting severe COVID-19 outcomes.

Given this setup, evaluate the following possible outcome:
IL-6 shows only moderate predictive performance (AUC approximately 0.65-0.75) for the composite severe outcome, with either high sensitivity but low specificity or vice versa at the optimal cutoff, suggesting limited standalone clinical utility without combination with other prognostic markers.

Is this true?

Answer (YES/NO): NO